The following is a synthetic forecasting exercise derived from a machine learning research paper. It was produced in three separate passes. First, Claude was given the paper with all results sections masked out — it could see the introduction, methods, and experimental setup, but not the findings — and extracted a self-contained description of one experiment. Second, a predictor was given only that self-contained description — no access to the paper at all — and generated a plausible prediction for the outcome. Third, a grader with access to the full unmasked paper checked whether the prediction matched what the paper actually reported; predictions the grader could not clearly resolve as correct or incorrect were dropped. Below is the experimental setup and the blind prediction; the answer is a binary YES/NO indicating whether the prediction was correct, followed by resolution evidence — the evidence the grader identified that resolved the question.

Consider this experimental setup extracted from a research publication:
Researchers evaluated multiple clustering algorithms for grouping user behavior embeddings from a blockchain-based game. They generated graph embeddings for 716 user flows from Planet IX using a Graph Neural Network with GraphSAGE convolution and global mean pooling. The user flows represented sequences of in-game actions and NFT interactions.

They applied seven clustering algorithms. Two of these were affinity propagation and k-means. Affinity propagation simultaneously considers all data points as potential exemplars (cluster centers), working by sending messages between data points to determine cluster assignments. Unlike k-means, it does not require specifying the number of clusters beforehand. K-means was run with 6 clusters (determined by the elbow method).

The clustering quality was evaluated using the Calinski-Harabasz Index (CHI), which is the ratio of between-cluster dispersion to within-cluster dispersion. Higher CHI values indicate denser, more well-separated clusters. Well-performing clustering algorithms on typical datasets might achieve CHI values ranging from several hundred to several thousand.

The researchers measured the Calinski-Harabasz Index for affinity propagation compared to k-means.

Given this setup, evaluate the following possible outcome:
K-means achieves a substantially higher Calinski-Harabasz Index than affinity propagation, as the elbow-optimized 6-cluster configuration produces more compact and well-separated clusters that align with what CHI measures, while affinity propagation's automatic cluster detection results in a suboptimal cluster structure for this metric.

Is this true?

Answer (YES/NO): YES